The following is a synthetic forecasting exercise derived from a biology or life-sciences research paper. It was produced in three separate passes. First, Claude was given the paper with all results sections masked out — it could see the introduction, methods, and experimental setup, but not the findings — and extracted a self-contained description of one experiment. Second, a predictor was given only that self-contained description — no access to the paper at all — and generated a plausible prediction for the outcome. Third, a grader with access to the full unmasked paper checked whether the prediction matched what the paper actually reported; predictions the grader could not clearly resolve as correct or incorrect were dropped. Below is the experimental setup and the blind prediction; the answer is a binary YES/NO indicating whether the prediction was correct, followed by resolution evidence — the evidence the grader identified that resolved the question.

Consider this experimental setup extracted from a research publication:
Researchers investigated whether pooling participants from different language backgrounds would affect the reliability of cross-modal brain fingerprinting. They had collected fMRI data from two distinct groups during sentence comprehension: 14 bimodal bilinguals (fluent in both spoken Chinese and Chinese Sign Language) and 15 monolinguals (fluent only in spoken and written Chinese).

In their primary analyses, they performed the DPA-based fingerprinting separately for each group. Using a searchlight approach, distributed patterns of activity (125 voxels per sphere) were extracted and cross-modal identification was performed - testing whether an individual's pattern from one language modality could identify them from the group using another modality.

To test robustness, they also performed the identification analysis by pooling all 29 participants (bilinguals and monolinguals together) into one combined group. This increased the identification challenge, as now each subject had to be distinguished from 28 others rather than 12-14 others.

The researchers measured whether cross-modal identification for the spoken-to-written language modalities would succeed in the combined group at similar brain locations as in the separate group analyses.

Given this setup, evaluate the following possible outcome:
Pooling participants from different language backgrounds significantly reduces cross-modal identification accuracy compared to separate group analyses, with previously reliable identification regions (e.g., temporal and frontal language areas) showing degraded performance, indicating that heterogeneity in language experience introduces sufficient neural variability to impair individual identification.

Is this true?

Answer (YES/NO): NO